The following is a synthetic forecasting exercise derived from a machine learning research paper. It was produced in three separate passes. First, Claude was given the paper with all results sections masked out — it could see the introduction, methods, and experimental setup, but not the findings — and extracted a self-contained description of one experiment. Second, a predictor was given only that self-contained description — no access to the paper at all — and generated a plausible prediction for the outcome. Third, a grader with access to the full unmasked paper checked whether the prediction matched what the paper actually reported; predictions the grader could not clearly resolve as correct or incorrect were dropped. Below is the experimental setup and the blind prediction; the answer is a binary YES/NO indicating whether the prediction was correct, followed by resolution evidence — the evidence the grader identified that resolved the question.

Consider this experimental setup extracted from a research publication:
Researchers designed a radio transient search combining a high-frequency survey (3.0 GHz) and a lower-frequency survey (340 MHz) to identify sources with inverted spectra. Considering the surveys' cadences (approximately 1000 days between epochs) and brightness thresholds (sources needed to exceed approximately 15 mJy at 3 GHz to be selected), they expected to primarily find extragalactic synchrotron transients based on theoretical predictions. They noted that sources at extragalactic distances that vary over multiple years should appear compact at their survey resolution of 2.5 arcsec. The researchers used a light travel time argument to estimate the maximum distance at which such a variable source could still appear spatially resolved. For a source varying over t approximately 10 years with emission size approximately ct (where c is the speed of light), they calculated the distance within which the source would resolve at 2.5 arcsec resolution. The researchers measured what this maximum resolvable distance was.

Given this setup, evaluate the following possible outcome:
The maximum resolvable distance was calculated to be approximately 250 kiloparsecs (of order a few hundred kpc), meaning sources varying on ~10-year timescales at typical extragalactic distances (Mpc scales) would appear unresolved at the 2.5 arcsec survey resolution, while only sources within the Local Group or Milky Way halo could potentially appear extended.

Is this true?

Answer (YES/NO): YES